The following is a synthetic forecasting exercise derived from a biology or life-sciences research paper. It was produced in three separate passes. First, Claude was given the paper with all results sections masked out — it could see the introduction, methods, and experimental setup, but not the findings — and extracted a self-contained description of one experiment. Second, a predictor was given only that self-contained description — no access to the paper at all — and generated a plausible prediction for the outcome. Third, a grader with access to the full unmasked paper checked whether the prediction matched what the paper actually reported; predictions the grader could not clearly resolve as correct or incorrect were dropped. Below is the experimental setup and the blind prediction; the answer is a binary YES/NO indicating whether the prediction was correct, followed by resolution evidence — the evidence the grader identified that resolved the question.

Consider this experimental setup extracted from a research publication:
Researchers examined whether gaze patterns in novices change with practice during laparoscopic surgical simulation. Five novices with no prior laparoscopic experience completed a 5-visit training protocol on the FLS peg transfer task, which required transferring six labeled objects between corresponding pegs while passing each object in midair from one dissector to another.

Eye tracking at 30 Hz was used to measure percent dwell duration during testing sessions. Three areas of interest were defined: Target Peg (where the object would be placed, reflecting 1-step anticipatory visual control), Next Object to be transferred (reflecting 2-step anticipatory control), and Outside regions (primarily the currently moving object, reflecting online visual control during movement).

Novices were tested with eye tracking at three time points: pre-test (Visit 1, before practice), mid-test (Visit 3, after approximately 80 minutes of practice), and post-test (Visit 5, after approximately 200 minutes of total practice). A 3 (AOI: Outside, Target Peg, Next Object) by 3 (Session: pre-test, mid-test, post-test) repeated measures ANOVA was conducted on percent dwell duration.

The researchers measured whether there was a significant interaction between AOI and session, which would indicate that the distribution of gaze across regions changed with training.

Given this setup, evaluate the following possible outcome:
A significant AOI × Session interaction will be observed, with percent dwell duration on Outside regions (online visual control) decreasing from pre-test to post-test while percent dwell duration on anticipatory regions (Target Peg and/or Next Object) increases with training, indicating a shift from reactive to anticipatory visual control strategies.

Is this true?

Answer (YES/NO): NO